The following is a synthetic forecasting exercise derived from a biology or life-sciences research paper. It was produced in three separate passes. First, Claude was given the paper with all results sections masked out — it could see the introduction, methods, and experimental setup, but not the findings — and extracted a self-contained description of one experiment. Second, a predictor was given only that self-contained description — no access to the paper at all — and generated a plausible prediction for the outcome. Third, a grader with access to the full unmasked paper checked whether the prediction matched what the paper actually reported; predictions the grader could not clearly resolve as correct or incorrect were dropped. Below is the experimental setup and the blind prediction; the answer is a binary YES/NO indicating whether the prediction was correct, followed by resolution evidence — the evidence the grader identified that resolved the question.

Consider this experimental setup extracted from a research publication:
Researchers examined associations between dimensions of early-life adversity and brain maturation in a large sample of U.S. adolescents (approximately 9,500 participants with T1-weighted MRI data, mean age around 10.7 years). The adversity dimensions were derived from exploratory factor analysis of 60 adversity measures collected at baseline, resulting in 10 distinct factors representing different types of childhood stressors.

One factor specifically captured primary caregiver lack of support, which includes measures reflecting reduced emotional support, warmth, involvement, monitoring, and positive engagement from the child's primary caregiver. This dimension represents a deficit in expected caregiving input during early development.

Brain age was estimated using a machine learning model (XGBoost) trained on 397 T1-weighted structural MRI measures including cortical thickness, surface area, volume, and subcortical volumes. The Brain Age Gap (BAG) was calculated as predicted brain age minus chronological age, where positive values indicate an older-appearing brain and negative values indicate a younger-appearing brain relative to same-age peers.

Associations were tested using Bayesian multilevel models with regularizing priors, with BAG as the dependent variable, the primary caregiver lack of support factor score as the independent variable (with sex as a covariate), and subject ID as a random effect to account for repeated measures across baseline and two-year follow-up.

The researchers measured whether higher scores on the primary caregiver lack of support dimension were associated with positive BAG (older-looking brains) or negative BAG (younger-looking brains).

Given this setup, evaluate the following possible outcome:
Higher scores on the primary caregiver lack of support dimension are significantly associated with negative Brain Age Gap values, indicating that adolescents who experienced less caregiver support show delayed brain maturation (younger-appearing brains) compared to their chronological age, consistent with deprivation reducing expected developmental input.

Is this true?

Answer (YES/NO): YES